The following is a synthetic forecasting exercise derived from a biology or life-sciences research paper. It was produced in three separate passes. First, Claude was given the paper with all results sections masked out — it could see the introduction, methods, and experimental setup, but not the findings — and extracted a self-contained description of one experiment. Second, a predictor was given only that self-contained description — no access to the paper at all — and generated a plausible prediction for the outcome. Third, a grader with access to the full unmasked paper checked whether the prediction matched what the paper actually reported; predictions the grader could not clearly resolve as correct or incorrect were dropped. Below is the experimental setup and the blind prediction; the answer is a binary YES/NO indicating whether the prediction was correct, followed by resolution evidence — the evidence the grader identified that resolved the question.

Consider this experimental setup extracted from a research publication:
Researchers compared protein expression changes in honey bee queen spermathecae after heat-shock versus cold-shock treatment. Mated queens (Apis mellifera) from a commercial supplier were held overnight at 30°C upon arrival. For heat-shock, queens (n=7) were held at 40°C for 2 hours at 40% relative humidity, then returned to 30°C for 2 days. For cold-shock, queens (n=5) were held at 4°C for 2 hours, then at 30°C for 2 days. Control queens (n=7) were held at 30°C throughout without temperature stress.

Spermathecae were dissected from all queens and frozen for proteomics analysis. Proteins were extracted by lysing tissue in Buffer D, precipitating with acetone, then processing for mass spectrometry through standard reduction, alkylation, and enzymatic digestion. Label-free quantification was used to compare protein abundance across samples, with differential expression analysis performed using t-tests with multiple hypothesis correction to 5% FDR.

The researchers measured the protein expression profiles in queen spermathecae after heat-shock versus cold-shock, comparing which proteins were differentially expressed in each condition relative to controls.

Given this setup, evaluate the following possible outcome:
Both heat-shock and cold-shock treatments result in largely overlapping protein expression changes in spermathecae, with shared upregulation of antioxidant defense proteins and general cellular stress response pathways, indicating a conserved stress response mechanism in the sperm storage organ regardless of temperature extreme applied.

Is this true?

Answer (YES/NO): NO